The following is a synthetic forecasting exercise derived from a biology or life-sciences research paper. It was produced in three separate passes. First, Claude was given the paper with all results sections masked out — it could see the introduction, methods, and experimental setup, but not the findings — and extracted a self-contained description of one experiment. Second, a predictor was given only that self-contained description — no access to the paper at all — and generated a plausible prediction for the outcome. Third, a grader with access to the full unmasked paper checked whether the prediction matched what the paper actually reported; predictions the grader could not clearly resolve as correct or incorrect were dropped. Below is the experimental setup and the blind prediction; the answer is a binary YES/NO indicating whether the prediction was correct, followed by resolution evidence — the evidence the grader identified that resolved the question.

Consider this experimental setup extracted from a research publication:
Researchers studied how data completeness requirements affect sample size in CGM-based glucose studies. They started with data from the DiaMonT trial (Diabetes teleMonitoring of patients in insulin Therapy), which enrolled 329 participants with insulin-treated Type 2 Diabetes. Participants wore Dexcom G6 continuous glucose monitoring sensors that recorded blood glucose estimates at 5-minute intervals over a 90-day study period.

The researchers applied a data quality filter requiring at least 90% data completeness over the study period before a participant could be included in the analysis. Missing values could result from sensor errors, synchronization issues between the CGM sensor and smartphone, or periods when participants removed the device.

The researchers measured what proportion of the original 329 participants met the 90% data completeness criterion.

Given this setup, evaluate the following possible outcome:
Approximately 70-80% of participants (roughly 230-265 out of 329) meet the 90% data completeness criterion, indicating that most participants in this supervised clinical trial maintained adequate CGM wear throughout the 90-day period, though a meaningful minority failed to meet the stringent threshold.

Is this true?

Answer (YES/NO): NO